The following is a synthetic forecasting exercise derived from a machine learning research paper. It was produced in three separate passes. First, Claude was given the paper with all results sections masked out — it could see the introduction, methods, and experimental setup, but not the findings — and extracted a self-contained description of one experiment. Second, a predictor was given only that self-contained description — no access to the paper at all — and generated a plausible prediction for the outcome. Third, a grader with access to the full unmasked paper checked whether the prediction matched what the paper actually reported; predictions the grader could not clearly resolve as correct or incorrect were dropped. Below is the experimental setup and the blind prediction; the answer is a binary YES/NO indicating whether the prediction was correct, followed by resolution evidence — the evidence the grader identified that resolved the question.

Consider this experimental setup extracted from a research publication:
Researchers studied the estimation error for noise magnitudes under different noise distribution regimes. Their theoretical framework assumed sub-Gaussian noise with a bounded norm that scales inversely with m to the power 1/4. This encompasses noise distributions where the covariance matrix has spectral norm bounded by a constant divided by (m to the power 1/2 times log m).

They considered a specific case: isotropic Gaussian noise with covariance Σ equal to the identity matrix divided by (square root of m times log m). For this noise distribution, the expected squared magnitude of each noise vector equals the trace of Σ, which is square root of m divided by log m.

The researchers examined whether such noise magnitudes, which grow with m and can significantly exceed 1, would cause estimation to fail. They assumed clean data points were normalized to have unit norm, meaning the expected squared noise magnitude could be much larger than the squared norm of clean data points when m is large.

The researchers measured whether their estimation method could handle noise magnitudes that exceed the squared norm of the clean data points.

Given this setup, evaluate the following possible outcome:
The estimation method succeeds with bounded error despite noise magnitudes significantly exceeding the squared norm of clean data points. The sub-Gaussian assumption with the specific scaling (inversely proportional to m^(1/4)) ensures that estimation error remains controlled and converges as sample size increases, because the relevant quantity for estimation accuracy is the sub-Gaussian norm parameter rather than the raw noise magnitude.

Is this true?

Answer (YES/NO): YES